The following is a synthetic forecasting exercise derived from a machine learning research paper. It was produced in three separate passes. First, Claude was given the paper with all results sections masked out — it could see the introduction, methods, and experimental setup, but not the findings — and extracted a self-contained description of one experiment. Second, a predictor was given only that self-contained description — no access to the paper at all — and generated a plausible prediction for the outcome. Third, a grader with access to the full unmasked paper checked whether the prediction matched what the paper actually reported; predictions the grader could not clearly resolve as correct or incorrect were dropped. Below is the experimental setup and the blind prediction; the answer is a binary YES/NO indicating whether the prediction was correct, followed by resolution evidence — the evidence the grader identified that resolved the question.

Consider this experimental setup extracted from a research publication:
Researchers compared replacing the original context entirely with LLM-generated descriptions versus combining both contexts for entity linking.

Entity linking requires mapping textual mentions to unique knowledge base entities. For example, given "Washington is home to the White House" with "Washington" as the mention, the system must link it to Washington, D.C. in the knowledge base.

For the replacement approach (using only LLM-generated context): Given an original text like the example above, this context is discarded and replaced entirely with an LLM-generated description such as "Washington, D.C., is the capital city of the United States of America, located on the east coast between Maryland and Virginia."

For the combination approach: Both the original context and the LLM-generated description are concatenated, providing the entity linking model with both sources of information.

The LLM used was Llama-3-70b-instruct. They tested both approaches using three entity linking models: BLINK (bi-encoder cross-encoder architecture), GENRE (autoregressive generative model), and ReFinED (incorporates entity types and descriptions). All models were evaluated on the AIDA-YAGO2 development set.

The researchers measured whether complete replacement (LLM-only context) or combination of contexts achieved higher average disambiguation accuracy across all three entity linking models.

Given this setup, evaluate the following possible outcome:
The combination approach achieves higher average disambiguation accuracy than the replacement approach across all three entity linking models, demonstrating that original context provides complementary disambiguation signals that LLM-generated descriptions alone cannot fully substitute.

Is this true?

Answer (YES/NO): YES